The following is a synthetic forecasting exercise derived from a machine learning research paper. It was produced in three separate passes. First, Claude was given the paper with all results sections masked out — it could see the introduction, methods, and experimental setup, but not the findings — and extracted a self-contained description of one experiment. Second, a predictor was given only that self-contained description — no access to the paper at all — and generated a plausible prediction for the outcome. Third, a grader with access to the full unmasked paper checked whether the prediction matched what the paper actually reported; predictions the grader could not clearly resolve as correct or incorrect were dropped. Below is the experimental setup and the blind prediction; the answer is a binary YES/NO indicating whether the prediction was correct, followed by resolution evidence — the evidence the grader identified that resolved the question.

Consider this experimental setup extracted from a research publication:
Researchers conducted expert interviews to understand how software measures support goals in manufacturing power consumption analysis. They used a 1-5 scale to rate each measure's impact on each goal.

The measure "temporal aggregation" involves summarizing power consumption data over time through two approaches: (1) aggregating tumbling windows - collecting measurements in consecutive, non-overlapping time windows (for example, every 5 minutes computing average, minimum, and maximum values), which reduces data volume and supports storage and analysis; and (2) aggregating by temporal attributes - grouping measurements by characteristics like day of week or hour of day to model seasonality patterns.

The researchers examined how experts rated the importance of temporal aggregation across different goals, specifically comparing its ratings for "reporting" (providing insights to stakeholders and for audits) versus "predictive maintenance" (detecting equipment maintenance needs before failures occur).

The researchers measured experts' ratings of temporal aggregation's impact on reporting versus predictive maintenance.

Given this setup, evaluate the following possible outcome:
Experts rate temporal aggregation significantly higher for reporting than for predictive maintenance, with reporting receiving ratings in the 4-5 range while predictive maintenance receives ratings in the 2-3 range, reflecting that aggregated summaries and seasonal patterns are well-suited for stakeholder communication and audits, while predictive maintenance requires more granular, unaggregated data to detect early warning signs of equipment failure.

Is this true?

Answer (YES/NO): YES